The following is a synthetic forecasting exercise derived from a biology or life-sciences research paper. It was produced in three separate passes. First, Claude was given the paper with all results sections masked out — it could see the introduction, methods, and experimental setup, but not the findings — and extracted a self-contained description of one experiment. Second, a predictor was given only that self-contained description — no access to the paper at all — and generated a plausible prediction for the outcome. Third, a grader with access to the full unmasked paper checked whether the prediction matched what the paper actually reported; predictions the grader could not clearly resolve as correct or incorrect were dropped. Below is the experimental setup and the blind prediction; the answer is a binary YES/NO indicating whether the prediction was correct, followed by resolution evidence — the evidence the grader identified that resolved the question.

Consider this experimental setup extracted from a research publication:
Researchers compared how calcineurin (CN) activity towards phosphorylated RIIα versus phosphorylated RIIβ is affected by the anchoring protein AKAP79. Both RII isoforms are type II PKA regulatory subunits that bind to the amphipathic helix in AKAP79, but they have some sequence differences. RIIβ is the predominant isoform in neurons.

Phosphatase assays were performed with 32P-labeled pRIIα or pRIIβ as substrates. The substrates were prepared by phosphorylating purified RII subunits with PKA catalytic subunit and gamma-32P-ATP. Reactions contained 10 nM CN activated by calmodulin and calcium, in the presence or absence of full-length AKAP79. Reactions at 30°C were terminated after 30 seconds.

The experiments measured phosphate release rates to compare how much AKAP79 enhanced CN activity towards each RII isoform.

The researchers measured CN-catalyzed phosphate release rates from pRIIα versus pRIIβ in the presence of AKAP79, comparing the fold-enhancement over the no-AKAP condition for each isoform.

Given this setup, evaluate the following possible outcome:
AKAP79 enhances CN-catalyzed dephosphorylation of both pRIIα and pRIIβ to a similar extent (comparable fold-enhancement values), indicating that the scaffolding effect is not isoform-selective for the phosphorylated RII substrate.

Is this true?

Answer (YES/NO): YES